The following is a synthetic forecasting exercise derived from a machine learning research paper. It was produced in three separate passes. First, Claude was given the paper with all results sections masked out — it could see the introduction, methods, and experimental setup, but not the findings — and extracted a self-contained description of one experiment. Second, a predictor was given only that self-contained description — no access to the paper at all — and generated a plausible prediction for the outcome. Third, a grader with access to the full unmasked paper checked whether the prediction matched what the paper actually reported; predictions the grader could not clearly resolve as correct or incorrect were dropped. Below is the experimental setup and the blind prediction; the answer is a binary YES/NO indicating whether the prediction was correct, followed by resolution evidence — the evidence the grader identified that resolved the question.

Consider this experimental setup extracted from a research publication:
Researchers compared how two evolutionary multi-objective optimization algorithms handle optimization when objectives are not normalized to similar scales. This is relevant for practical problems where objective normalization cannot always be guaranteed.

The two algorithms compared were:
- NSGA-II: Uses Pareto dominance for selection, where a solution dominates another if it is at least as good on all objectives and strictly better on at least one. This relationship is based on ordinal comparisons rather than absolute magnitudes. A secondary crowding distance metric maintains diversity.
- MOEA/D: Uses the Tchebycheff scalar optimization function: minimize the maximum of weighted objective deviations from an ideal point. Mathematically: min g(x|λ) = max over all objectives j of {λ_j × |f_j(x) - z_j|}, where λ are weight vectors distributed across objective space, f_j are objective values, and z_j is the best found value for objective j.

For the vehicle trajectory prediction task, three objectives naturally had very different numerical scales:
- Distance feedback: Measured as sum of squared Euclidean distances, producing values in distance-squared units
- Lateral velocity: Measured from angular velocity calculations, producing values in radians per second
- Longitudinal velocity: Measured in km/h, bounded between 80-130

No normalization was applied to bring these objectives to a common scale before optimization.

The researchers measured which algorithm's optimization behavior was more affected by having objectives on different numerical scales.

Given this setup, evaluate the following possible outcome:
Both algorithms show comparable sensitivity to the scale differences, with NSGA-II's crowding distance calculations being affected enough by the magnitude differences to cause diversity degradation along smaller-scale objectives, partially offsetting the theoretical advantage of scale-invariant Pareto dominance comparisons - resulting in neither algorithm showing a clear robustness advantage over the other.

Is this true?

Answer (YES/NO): NO